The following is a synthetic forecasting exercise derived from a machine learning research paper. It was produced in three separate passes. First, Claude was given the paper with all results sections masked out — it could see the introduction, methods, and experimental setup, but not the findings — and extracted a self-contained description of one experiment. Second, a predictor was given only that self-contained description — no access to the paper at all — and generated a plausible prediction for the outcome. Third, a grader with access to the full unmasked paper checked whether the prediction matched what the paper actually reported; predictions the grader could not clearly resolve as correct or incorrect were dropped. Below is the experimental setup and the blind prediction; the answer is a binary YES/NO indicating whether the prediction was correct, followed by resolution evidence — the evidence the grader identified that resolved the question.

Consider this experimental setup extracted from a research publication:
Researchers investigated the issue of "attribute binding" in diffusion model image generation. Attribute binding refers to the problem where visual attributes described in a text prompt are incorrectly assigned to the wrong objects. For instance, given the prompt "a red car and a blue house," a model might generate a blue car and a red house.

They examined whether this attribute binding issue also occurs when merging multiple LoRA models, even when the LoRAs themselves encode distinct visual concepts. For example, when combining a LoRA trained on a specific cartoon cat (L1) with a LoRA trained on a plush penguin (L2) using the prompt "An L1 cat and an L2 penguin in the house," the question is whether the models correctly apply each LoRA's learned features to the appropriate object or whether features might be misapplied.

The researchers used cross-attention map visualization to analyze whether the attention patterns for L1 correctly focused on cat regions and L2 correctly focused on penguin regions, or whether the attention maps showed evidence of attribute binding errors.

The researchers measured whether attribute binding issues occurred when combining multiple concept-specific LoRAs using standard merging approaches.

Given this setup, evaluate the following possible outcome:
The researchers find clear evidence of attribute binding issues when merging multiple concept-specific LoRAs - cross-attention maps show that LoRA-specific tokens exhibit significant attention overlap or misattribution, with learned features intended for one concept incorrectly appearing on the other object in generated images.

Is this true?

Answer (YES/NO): YES